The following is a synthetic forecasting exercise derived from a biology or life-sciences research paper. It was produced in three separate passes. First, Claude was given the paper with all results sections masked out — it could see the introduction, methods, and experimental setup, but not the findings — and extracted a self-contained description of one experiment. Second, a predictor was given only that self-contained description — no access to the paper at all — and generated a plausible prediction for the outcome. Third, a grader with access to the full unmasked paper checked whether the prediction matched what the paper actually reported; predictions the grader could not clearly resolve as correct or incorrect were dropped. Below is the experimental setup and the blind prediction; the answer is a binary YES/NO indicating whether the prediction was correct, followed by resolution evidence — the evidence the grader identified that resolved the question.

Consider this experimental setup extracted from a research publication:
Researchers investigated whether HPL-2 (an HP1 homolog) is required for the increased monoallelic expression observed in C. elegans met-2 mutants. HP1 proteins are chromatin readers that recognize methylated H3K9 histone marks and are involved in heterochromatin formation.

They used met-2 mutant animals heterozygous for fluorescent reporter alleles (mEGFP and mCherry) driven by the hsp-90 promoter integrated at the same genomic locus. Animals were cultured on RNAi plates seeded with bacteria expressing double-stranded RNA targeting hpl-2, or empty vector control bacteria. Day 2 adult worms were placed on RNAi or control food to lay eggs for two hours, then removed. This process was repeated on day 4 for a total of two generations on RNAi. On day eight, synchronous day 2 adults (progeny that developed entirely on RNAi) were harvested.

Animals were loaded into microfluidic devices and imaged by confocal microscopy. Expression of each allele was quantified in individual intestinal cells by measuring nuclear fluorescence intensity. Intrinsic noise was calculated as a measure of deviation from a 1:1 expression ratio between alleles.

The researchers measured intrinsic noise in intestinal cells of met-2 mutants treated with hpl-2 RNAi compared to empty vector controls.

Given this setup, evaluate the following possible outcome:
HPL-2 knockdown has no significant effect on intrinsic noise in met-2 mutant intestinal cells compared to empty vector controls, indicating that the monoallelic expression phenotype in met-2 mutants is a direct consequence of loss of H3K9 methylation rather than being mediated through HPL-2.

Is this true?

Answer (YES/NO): NO